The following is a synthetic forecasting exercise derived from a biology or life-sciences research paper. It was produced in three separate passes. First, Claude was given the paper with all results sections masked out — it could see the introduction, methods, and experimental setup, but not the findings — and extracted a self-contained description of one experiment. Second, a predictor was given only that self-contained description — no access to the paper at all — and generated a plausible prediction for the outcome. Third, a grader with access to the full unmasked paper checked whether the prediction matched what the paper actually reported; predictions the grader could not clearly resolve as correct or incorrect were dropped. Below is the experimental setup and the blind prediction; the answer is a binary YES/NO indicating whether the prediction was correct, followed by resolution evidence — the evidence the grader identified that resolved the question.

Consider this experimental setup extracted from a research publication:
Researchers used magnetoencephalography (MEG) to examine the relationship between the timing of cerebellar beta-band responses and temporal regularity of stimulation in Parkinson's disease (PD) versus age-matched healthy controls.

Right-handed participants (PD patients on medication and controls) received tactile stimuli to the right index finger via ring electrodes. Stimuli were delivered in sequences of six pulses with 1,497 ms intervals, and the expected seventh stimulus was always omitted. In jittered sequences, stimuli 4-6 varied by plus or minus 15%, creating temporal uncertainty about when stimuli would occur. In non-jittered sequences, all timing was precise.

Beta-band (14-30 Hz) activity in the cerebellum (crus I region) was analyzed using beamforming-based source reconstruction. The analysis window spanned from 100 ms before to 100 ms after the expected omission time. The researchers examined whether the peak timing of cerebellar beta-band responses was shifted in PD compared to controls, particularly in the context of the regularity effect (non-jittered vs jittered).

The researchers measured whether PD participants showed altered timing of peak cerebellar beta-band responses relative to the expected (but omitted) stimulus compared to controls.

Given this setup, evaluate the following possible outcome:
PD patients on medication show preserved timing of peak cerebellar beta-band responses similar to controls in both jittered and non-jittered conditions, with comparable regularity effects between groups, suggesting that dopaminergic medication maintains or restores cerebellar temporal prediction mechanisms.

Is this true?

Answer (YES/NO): NO